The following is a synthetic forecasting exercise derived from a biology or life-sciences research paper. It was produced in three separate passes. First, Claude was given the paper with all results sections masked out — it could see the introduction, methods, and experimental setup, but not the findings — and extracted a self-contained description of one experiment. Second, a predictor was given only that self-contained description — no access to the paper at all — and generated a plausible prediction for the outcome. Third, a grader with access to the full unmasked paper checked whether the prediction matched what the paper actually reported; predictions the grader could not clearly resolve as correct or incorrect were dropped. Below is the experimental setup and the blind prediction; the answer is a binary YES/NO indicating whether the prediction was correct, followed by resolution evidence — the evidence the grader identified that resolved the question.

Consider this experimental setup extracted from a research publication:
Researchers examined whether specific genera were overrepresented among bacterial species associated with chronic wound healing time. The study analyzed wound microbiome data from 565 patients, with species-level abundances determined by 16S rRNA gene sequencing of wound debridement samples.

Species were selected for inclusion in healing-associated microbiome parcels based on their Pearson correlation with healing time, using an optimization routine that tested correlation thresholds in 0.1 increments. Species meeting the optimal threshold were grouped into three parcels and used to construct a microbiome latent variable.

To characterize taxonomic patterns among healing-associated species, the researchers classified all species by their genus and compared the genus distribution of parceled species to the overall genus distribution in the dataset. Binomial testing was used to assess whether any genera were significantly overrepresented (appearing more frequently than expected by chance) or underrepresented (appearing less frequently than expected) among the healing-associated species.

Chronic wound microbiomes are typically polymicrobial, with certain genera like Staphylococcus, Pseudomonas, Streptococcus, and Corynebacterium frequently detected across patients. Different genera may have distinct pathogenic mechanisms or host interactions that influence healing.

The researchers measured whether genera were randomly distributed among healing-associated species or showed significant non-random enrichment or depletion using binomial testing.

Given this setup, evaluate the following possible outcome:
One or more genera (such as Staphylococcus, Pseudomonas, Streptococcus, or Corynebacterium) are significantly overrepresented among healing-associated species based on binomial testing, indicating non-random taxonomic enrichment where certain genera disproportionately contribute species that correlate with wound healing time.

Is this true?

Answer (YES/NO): NO